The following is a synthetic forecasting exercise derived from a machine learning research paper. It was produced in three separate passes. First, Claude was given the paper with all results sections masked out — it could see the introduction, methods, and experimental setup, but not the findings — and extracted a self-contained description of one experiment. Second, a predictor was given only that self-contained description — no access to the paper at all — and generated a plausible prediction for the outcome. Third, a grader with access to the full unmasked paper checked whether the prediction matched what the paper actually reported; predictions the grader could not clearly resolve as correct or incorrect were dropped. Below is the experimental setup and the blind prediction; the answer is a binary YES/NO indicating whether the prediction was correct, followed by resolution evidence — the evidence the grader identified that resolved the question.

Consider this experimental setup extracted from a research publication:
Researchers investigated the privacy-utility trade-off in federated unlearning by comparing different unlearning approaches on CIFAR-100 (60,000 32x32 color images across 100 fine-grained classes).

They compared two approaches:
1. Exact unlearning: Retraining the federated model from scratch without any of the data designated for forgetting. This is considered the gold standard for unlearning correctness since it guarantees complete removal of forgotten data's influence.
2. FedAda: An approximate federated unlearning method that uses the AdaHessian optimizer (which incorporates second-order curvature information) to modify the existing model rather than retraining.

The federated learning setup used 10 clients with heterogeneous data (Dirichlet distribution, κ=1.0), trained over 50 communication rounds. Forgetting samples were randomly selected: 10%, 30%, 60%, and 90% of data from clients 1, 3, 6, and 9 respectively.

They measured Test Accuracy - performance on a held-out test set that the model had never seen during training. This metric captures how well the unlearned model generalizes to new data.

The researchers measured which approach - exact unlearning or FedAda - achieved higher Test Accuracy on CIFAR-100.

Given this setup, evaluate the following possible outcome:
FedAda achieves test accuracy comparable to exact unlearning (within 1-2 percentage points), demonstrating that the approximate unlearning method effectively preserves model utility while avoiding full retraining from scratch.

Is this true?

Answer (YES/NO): NO